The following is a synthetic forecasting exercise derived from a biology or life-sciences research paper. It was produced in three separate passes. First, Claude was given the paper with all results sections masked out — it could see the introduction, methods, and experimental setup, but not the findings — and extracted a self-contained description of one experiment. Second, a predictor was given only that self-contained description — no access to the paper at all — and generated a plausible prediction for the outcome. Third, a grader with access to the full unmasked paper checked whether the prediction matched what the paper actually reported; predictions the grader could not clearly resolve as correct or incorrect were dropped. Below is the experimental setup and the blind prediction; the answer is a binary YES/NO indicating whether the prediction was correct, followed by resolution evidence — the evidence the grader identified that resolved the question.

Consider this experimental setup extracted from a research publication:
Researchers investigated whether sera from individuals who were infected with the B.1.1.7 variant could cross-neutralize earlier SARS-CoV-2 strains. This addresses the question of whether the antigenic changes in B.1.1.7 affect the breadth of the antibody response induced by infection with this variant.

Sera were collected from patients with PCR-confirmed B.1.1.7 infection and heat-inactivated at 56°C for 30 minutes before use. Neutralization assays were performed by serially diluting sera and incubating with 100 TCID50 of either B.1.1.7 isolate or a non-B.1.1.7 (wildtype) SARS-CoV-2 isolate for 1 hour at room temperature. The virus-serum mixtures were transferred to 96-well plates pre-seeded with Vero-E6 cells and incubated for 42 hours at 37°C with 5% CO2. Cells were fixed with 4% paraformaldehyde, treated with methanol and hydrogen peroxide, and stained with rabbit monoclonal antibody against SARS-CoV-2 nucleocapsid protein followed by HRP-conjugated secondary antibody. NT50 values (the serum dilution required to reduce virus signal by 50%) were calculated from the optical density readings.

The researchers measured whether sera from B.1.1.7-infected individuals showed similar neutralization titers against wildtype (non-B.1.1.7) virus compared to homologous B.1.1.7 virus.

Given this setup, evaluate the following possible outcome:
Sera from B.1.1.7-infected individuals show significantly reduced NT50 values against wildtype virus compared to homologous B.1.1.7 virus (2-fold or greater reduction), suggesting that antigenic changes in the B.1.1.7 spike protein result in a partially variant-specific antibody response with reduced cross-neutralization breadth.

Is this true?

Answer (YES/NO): YES